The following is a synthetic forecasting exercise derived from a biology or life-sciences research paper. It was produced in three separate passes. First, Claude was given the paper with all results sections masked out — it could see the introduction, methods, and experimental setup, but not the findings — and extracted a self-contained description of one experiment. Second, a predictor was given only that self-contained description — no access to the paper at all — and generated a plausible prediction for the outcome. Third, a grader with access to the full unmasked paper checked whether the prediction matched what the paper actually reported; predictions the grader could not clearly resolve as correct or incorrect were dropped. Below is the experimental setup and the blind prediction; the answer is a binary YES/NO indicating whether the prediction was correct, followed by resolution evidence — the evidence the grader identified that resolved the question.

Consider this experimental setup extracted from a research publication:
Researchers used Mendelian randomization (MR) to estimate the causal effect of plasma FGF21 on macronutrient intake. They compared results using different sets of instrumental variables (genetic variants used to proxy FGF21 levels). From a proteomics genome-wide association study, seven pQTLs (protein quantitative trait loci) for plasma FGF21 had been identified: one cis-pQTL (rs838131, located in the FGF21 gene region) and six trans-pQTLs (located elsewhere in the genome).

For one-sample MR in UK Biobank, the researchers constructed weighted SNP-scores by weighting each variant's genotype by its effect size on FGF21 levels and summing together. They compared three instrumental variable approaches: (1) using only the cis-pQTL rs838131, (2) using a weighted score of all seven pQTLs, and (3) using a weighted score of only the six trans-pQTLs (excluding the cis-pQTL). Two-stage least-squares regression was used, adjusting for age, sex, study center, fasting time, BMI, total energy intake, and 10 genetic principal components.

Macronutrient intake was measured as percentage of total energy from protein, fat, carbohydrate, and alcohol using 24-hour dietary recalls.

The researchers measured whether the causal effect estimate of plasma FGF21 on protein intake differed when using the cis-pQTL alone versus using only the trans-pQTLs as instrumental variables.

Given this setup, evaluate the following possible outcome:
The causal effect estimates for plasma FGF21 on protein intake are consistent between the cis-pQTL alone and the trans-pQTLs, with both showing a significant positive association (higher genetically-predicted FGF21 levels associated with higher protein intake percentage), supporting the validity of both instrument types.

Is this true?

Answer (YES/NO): NO